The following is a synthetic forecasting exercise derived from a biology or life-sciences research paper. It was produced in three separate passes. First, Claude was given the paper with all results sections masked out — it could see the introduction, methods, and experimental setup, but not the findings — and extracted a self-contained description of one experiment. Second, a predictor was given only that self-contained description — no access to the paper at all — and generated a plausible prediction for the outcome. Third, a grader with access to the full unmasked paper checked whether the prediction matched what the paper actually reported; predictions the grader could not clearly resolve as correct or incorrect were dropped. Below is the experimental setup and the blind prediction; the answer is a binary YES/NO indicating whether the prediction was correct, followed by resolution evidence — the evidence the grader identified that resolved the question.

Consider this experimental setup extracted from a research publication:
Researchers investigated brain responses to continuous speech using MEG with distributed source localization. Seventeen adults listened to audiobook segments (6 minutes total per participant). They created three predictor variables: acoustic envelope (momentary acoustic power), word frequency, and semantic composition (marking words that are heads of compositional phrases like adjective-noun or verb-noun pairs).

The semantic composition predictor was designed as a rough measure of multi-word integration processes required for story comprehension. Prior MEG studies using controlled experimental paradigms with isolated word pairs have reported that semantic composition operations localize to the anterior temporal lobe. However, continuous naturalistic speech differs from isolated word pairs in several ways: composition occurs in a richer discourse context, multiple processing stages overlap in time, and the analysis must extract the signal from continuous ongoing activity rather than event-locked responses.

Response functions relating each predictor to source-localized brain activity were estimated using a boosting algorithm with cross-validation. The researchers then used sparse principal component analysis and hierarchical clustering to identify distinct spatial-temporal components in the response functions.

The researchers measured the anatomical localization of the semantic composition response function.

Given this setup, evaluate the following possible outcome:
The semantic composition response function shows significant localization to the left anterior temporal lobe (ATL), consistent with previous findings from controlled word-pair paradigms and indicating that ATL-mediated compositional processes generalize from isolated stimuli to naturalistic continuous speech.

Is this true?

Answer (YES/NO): NO